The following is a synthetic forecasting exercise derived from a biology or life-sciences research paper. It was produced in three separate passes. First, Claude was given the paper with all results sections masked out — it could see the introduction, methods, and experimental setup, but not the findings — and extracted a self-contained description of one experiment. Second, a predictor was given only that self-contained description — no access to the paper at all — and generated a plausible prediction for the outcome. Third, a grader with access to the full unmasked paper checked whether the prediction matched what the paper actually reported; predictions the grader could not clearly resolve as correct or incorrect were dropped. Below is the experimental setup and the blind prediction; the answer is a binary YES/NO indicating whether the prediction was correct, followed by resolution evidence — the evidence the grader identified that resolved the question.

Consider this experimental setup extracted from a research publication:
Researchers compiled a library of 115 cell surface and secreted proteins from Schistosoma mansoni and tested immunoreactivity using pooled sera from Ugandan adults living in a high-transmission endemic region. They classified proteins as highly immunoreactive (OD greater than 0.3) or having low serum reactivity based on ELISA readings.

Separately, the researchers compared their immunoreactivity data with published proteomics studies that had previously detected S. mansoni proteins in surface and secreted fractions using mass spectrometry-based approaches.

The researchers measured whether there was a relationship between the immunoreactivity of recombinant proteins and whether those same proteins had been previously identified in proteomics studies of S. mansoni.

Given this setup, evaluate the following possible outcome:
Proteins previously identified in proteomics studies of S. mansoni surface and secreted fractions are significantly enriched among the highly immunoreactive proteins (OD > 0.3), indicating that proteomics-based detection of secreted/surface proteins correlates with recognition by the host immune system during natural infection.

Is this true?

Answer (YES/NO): YES